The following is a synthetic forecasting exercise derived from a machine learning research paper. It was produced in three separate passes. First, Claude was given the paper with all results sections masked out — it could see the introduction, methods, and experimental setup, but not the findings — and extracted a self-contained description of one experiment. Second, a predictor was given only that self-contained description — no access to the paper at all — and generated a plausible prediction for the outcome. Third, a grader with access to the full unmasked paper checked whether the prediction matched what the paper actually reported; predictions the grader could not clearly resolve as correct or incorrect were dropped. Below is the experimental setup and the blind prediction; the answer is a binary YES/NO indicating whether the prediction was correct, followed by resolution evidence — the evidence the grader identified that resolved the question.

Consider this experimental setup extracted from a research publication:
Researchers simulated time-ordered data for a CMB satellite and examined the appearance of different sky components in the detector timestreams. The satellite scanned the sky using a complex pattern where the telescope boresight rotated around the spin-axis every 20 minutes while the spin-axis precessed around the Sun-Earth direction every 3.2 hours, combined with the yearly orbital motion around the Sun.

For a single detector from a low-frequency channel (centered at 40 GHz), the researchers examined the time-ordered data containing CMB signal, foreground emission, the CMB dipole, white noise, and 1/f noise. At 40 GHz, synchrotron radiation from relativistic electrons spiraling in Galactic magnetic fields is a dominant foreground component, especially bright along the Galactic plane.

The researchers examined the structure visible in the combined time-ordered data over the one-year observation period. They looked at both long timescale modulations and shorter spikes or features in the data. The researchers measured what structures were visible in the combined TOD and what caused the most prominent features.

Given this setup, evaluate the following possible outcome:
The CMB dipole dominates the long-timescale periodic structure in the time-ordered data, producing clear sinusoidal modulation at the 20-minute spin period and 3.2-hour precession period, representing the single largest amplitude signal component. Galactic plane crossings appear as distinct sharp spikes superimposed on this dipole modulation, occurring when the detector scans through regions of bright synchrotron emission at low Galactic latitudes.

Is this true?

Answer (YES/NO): NO